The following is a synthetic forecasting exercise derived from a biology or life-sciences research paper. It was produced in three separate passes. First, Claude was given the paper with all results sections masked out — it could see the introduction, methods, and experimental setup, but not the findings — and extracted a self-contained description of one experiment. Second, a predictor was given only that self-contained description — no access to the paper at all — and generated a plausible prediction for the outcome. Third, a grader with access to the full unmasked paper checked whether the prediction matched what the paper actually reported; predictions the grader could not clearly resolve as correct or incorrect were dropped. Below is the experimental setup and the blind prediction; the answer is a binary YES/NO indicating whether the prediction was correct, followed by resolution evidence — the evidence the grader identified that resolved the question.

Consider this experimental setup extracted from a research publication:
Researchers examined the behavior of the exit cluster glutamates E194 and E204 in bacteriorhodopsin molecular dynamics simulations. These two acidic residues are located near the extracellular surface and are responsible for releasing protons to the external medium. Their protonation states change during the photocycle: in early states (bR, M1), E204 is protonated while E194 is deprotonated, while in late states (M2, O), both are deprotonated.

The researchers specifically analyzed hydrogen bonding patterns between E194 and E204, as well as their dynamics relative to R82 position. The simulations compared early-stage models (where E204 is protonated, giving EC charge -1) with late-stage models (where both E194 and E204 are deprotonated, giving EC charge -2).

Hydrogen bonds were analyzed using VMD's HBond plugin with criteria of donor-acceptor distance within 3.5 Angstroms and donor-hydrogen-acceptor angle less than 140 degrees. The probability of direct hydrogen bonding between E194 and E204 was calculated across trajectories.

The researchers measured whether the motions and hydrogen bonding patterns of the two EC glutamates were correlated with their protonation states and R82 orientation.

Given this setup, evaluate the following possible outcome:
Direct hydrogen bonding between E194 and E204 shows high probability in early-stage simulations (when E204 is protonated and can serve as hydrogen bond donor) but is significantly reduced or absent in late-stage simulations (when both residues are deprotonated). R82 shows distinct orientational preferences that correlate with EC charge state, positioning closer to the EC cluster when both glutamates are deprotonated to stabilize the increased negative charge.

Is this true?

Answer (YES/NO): YES